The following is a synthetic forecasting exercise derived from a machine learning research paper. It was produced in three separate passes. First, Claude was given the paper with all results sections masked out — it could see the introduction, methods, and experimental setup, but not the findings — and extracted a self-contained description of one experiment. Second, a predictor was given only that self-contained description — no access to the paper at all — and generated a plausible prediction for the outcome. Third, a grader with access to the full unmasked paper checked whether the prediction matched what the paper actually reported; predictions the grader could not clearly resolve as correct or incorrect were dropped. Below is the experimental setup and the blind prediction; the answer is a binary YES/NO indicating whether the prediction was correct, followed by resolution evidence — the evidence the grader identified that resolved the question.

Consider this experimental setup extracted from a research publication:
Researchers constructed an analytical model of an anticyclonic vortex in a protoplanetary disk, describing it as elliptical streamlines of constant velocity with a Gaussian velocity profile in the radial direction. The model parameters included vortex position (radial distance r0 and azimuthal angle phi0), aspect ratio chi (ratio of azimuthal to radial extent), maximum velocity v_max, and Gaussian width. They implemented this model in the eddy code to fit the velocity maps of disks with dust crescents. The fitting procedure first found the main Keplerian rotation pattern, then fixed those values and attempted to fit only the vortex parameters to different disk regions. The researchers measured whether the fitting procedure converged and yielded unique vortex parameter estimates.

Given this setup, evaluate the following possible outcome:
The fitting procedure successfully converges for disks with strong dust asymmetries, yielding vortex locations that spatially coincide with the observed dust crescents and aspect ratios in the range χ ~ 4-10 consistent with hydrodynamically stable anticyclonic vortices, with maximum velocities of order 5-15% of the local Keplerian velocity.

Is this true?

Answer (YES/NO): NO